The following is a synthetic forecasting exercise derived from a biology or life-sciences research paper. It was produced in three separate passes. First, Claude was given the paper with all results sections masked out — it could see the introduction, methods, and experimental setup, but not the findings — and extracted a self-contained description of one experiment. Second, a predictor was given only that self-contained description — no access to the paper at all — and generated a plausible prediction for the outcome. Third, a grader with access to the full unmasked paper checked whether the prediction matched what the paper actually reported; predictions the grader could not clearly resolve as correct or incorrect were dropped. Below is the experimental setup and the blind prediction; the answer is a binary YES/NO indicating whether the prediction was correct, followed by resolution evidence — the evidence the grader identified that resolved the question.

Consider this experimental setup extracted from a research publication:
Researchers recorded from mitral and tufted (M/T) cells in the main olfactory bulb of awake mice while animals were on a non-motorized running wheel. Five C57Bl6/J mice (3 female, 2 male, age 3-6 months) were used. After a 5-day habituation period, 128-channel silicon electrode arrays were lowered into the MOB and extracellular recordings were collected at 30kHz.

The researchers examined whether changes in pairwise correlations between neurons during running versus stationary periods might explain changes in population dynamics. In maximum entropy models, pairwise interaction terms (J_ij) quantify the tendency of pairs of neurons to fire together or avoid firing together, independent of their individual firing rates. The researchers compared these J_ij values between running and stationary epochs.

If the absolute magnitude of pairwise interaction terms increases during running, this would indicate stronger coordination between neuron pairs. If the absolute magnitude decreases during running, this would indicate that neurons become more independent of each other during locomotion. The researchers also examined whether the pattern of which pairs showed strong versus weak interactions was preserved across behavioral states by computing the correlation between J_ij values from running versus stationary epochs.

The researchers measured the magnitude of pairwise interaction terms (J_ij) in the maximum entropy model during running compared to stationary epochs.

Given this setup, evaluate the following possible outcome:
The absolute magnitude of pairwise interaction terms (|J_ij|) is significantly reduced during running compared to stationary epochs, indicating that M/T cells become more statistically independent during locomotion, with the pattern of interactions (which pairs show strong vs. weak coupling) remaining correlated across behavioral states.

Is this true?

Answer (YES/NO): NO